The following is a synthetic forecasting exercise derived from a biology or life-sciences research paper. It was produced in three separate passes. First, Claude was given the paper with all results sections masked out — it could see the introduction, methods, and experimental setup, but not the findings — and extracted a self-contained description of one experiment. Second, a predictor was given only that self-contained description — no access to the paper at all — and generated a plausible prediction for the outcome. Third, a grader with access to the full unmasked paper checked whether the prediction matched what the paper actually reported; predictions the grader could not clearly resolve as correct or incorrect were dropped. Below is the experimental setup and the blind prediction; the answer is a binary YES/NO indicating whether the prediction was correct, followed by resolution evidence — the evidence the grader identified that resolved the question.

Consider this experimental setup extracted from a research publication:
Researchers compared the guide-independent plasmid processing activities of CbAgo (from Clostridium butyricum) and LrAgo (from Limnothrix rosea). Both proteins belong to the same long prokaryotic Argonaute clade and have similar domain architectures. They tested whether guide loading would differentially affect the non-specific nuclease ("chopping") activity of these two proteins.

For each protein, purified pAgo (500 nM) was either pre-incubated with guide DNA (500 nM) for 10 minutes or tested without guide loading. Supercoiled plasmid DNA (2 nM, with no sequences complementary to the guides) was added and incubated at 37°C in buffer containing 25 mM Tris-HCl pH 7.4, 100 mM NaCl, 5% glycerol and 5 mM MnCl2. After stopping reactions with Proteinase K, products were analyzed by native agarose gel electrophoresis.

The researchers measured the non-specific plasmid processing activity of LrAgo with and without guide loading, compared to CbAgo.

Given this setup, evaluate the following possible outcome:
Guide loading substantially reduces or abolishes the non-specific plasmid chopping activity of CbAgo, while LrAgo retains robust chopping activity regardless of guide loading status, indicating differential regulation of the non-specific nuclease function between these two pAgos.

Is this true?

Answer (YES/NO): YES